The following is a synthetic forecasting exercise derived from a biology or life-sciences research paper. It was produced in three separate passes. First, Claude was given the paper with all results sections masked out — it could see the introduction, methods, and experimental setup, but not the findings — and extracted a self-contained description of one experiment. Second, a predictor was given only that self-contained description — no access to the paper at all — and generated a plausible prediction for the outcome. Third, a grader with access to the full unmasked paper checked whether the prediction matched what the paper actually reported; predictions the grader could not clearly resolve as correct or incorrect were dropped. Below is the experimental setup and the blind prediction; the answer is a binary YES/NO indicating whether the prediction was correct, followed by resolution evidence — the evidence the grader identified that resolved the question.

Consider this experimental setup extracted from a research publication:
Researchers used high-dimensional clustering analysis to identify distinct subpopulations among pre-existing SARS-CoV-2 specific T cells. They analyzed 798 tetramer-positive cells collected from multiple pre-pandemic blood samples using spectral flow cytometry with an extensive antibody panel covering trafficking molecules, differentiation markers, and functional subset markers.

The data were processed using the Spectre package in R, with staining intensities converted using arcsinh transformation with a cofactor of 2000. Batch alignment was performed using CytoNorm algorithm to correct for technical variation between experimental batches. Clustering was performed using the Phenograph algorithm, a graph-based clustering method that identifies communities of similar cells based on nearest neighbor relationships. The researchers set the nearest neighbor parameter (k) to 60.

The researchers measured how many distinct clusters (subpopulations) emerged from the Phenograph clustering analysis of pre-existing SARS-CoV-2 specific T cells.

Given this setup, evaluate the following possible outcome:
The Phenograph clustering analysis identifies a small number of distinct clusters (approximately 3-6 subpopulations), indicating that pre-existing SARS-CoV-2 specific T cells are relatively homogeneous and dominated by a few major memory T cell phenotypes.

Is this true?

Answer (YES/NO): NO